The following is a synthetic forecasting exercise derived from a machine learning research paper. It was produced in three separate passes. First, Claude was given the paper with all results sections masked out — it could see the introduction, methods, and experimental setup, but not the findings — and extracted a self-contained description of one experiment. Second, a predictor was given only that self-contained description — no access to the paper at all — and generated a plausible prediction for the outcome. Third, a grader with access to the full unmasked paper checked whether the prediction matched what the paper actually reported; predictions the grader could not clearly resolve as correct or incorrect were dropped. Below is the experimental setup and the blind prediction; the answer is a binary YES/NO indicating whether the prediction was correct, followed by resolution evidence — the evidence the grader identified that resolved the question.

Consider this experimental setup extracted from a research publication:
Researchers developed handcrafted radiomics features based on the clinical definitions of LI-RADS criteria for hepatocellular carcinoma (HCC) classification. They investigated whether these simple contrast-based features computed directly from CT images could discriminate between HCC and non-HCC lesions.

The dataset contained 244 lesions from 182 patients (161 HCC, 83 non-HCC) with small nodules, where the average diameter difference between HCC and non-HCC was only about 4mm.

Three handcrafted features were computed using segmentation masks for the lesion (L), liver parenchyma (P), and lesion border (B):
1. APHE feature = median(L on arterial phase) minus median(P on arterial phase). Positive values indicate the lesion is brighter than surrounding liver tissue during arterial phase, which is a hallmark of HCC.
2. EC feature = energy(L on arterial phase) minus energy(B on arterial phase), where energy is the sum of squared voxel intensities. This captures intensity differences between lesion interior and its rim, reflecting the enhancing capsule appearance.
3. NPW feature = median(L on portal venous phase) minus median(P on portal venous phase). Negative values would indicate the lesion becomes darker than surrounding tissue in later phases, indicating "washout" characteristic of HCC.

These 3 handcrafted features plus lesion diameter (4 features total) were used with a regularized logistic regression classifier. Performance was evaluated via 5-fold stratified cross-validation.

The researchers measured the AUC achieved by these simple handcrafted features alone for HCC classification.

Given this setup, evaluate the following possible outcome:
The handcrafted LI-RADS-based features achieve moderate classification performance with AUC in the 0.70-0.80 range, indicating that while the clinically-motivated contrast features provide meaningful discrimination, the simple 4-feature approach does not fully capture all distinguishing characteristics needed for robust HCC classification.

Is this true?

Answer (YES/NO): YES